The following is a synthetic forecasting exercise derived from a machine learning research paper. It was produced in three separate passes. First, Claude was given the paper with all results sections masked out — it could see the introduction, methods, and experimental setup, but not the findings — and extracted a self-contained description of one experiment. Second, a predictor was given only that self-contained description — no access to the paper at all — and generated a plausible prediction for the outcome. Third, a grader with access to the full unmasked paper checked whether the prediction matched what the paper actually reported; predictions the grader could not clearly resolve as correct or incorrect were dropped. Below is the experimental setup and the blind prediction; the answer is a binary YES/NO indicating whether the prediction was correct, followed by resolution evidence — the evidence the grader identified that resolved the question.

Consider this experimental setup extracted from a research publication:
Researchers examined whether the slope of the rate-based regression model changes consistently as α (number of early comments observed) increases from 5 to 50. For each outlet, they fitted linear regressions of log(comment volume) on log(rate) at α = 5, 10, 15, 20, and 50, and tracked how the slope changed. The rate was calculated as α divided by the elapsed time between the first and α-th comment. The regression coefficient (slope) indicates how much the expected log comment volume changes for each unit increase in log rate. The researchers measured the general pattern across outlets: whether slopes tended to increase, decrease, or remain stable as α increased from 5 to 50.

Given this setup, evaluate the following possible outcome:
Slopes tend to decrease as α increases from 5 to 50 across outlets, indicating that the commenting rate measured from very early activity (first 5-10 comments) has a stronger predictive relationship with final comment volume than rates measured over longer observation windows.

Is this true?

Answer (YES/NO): YES